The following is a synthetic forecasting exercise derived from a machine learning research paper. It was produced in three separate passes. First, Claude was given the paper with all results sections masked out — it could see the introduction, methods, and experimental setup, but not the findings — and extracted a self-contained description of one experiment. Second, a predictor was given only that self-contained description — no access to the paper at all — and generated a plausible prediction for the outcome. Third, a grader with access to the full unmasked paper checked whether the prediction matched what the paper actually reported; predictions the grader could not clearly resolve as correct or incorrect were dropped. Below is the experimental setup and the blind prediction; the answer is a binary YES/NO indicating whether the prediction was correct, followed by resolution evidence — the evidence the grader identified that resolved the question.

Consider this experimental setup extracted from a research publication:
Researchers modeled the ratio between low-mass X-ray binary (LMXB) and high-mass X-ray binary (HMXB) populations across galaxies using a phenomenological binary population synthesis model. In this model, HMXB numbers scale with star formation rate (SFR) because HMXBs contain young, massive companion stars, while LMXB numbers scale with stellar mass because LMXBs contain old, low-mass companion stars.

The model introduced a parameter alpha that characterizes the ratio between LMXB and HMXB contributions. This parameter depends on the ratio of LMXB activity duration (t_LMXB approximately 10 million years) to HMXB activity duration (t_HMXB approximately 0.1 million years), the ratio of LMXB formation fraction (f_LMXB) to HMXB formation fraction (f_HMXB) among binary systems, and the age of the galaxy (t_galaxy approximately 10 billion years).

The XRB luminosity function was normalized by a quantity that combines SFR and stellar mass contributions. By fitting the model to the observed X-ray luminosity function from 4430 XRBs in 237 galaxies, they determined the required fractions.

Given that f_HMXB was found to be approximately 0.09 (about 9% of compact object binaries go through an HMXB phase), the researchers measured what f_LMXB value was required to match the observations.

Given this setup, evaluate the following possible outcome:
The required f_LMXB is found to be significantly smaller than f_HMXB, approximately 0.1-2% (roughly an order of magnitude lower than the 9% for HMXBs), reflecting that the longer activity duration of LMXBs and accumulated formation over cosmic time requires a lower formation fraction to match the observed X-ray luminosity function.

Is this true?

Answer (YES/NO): NO